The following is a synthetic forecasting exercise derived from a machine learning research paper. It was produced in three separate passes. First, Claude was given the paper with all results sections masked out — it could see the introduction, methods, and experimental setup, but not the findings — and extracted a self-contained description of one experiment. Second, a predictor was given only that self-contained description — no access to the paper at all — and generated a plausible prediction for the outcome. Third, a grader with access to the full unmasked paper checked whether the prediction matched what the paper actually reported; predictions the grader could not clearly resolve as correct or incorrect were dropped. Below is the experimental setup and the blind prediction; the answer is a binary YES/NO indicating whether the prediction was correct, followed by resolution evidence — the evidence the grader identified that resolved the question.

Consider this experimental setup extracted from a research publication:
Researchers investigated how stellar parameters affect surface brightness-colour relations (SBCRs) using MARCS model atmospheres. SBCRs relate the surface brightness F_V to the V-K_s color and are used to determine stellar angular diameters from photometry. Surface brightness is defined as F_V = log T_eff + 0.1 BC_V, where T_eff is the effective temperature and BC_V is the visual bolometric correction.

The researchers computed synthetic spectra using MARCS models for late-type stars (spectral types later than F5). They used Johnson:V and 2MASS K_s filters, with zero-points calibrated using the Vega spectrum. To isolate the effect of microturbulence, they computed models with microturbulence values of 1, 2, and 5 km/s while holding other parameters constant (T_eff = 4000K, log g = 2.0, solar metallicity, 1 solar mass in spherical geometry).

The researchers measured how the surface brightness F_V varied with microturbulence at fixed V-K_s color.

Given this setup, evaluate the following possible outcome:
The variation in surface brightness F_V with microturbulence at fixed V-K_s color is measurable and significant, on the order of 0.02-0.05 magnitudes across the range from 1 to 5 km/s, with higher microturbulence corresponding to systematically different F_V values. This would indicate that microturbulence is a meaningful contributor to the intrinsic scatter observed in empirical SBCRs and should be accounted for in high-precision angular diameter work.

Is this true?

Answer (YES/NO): NO